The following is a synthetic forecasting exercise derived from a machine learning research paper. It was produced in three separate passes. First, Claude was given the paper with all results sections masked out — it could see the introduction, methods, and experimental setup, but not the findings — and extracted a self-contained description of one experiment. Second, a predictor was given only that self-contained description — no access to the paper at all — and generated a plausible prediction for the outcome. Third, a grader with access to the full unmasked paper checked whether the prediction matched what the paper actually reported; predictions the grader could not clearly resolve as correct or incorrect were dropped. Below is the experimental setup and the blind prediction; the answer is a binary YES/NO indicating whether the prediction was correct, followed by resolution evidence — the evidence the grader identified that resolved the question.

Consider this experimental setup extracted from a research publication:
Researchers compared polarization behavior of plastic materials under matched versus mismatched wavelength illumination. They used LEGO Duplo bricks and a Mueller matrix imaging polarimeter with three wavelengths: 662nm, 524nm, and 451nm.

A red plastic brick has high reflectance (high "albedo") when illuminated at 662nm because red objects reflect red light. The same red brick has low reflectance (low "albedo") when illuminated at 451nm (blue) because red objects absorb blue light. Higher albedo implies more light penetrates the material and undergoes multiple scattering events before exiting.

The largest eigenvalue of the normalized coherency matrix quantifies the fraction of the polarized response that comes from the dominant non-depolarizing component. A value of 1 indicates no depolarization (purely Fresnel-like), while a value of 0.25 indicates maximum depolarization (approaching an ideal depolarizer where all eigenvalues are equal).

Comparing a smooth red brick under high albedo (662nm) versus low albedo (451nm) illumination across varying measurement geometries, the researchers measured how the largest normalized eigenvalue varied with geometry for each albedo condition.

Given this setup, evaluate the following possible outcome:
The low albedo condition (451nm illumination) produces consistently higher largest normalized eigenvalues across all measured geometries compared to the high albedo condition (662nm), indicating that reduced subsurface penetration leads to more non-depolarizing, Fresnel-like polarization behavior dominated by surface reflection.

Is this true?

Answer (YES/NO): YES